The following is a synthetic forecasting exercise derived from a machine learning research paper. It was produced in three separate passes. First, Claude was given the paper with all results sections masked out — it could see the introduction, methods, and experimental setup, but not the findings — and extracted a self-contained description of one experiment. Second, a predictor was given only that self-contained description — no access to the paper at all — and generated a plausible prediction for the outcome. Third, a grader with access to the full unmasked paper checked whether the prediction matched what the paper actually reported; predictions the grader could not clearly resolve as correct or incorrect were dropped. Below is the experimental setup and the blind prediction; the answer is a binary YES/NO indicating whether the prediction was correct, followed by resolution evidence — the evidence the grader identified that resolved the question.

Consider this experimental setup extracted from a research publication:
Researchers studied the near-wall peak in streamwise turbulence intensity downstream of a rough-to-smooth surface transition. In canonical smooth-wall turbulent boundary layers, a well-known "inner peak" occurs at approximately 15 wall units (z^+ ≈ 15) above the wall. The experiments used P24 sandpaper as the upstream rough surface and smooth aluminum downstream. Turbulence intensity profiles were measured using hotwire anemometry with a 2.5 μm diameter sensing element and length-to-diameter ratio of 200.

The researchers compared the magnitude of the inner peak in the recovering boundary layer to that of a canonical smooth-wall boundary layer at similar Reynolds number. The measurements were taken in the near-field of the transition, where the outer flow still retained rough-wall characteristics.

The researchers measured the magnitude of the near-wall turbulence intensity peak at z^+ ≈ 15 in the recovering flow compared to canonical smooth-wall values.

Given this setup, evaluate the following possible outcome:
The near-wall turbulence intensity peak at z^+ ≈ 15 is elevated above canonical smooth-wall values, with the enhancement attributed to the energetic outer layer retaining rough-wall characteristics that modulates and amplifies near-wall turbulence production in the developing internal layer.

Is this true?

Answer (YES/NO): NO